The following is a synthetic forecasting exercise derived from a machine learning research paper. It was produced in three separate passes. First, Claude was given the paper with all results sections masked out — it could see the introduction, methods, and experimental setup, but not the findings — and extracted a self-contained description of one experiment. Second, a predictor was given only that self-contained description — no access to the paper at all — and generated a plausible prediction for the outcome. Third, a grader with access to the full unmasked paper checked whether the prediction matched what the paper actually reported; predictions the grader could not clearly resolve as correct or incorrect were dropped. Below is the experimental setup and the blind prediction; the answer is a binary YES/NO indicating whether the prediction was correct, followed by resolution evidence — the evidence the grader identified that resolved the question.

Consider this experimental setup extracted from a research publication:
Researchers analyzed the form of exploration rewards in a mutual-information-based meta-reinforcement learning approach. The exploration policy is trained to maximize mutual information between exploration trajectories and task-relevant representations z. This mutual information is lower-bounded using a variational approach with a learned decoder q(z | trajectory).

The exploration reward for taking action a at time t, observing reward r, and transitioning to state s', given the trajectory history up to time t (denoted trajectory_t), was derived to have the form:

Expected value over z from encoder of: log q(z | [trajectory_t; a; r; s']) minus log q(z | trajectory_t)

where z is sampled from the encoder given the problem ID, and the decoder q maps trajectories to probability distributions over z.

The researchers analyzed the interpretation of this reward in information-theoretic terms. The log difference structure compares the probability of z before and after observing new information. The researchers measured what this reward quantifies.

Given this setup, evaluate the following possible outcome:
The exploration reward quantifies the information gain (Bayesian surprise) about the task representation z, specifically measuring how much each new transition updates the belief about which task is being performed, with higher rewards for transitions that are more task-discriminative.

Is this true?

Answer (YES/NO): YES